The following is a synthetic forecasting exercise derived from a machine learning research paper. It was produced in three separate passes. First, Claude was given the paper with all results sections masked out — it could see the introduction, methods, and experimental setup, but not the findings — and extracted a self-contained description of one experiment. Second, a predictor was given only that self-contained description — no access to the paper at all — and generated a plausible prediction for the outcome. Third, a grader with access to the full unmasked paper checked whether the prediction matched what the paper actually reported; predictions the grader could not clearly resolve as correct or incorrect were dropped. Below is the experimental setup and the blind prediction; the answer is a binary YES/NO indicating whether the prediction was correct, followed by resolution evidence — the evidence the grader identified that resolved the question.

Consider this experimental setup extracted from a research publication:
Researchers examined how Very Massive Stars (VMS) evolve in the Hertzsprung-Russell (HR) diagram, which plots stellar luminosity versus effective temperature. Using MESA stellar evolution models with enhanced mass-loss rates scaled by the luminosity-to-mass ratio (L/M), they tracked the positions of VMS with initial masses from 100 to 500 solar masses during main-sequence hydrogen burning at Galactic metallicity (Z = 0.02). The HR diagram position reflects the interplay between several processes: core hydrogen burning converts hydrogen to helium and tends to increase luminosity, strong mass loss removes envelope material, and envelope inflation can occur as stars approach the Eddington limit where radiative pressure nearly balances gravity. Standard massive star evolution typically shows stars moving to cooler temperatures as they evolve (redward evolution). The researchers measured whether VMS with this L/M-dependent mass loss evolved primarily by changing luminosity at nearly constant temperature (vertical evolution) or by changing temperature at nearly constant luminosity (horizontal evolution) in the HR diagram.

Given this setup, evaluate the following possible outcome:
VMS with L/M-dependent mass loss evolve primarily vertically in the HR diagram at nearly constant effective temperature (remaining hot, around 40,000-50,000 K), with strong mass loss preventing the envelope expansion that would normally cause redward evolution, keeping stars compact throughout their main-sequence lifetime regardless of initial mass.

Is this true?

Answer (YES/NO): YES